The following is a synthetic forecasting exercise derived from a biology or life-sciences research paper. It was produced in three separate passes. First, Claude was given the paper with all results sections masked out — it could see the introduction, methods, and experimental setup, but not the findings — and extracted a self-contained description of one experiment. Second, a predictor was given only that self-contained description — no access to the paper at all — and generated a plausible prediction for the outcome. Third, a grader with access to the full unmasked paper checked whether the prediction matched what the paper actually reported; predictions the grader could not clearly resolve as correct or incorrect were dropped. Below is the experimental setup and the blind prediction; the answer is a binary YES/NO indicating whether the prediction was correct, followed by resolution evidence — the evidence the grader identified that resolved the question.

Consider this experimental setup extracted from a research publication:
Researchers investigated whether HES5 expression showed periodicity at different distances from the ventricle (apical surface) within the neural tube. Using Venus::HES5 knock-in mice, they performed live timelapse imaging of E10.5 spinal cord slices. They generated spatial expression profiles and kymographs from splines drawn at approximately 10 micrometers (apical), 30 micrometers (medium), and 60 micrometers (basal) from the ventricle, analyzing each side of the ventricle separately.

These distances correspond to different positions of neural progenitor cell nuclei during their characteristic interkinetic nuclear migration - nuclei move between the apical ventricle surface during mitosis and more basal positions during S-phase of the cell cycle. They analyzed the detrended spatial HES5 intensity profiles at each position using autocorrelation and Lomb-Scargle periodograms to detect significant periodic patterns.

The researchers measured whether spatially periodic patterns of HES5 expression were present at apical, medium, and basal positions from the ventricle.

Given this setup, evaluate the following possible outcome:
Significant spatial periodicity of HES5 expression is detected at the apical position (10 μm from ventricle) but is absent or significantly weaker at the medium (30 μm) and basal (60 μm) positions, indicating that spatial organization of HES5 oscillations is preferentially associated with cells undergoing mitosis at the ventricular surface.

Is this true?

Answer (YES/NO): NO